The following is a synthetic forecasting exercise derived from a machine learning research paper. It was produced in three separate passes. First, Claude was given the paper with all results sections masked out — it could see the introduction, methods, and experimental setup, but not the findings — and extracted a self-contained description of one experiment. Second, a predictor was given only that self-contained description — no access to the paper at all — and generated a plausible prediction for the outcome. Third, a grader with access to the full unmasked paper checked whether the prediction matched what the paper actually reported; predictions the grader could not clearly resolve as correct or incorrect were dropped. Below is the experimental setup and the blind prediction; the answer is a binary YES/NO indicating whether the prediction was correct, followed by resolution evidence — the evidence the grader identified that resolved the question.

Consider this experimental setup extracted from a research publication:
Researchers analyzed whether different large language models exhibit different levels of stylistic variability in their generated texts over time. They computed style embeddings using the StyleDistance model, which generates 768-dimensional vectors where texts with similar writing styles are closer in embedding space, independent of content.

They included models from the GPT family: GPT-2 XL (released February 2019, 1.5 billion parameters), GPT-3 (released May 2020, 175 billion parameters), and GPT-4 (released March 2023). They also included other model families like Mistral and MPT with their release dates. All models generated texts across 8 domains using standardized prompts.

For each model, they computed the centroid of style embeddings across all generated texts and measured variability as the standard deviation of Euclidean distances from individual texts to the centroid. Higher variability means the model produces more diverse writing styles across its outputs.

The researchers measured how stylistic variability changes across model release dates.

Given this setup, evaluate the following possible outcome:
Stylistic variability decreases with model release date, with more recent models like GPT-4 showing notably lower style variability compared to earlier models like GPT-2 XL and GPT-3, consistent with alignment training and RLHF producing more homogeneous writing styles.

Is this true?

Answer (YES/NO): NO